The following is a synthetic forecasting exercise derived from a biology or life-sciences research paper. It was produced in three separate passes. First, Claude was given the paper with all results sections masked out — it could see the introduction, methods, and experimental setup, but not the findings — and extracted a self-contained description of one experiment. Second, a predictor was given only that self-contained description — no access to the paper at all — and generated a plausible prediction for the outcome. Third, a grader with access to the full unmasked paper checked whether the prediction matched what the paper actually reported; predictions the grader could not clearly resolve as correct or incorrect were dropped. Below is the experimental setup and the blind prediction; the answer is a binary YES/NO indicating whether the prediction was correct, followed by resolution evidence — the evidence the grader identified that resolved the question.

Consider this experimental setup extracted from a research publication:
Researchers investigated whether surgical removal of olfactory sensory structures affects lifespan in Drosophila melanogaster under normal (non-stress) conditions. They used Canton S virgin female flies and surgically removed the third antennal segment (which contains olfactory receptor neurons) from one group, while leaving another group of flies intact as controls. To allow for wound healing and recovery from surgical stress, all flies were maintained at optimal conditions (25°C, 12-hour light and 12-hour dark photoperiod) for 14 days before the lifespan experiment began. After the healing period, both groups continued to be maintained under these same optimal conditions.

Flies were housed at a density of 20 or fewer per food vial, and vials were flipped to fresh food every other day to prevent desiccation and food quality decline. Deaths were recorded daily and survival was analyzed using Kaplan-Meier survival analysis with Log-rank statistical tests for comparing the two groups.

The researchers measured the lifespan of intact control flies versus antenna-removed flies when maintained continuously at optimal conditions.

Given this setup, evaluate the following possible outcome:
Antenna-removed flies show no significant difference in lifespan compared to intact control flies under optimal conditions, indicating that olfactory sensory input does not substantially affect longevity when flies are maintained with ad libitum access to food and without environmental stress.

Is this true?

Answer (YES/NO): NO